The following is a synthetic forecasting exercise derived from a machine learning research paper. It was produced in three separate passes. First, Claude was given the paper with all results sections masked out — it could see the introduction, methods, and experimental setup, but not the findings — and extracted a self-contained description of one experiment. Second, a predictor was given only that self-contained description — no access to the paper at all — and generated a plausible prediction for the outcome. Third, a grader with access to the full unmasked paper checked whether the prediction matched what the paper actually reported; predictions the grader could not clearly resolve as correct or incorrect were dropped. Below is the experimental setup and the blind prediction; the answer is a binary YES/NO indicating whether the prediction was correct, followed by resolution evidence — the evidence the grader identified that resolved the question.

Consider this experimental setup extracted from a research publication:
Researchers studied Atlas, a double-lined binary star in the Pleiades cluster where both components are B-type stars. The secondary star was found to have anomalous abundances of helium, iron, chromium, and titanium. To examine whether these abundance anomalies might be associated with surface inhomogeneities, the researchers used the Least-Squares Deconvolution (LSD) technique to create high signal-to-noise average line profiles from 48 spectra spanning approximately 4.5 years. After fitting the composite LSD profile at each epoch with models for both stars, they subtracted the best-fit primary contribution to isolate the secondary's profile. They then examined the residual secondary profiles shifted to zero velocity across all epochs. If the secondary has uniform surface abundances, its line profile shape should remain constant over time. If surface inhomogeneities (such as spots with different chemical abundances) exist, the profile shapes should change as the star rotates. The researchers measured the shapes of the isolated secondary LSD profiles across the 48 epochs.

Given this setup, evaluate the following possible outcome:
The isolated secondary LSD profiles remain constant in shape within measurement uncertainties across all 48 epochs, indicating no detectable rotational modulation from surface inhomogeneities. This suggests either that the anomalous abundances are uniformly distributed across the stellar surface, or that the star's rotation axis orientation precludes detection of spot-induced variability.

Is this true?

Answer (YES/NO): NO